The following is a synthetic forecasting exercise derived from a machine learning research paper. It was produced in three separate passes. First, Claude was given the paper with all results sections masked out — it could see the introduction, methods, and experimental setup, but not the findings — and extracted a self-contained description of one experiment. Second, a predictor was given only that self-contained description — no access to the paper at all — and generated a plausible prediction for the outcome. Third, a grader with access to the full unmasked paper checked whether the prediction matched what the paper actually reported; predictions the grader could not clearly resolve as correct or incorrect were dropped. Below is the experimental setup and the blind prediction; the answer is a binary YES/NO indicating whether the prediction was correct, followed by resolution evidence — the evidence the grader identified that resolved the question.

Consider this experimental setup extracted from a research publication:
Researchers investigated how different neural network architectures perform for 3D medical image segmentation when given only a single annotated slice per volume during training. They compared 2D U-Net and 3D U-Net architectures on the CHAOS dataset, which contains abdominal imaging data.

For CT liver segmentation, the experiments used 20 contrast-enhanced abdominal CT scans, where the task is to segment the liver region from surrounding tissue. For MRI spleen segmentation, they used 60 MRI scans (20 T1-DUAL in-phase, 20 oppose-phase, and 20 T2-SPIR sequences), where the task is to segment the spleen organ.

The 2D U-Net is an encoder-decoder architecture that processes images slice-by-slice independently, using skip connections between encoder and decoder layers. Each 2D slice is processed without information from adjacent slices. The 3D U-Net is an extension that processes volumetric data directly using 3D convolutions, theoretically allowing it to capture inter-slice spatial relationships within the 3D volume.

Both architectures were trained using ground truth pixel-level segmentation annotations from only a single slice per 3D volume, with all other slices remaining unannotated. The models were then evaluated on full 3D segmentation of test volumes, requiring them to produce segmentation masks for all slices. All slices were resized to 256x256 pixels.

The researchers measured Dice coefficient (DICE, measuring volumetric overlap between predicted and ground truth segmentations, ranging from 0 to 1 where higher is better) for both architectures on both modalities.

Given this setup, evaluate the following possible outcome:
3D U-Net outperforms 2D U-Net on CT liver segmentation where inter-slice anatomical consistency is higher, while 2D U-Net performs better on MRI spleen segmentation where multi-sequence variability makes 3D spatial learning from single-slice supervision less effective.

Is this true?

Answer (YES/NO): NO